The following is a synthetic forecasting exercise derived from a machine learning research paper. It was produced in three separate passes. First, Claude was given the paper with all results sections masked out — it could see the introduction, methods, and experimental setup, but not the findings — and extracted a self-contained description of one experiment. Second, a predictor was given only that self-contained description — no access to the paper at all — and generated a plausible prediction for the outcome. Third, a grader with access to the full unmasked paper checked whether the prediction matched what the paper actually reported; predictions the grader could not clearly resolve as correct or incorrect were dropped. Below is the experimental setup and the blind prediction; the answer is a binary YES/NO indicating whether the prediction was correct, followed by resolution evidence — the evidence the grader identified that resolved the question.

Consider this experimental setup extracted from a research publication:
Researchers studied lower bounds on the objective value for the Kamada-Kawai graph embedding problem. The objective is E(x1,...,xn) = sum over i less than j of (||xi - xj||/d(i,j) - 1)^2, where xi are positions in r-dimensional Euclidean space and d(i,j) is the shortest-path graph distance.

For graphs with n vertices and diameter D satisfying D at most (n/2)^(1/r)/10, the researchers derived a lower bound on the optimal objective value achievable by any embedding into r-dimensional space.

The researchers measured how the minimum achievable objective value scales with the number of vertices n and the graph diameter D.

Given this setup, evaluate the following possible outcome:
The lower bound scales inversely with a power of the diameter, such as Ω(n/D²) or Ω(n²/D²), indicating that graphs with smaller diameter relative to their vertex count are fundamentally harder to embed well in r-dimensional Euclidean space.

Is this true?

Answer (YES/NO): NO